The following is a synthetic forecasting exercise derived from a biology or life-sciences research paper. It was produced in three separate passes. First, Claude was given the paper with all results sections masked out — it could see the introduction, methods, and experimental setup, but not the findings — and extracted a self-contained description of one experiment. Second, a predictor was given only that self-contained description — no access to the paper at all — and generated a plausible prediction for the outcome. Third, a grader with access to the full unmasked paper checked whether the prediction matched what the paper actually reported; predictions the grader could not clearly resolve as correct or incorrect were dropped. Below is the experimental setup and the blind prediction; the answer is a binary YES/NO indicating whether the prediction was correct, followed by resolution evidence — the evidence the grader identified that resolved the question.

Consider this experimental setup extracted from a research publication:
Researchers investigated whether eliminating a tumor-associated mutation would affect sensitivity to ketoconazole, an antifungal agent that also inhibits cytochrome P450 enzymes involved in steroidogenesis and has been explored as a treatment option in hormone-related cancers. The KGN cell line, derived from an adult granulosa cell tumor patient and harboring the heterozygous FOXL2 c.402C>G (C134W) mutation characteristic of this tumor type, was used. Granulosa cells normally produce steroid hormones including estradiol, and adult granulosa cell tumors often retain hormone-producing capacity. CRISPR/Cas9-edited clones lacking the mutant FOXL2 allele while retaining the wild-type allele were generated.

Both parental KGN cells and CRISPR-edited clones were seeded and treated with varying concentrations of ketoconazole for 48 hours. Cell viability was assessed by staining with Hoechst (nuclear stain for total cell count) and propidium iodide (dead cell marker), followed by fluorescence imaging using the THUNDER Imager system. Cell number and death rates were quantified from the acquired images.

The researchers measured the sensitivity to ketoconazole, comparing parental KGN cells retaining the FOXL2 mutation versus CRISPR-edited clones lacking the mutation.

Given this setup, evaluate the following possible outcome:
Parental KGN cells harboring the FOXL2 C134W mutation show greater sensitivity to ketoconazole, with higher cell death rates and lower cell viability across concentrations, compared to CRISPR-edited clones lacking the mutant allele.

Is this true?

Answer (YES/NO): NO